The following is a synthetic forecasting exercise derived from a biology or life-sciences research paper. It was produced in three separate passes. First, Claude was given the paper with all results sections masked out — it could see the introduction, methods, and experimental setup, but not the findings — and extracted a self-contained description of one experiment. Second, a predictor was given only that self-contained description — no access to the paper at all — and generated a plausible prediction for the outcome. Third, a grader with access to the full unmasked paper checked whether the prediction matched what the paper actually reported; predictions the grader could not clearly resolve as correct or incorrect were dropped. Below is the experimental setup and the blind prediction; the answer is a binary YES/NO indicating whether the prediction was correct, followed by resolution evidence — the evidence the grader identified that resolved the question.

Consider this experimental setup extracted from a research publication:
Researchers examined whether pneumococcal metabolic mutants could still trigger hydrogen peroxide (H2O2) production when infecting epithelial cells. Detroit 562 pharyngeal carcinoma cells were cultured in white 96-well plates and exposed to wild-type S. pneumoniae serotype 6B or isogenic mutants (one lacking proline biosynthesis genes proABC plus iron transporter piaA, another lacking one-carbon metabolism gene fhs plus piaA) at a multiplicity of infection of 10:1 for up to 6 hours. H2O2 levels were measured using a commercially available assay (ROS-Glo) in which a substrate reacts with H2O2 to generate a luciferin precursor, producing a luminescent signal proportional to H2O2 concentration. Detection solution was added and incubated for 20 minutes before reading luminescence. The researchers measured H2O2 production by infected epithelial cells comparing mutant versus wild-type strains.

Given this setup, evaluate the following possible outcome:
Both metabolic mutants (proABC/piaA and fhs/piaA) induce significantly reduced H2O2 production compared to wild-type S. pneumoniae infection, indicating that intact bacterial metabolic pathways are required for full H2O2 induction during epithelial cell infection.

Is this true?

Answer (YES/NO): NO